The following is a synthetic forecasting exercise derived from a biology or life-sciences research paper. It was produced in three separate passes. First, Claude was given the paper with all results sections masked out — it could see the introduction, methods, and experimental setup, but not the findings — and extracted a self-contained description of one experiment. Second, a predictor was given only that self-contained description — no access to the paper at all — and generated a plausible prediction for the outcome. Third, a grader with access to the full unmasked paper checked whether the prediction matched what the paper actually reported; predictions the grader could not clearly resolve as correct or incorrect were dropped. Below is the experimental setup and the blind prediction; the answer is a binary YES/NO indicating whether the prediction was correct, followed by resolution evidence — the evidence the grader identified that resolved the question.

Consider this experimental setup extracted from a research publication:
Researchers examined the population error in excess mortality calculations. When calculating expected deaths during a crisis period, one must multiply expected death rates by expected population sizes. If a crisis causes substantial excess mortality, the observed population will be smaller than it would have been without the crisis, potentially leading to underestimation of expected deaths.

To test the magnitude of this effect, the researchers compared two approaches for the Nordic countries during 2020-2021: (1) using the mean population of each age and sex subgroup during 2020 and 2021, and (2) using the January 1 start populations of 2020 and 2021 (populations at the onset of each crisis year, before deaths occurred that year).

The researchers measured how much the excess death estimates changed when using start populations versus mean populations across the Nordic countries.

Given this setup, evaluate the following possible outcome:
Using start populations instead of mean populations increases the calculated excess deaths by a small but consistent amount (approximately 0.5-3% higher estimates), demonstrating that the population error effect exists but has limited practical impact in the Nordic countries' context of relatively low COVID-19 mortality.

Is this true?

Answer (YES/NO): NO